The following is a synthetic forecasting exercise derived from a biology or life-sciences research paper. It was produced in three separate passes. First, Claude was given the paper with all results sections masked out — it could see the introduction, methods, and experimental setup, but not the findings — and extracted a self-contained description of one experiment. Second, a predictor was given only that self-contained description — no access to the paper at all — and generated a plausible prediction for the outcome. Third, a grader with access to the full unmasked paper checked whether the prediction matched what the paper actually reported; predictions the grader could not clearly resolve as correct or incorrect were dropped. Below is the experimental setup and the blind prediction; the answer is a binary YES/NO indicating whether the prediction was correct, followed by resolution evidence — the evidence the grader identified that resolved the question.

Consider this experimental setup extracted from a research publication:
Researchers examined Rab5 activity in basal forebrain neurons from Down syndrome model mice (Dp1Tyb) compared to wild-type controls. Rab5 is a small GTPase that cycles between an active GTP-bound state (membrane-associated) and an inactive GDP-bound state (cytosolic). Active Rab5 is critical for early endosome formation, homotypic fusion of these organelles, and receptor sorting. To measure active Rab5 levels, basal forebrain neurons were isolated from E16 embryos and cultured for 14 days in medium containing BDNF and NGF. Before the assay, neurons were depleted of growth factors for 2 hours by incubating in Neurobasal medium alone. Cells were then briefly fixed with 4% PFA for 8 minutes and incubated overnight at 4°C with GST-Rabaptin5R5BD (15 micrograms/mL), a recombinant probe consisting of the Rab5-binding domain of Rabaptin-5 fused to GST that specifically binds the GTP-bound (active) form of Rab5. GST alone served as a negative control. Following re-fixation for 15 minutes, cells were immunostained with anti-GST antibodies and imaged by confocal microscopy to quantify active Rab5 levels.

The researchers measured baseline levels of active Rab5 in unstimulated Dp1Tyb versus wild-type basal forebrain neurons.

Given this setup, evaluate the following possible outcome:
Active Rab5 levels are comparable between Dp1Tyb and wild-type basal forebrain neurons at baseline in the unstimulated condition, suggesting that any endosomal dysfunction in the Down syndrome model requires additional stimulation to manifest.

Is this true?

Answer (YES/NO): NO